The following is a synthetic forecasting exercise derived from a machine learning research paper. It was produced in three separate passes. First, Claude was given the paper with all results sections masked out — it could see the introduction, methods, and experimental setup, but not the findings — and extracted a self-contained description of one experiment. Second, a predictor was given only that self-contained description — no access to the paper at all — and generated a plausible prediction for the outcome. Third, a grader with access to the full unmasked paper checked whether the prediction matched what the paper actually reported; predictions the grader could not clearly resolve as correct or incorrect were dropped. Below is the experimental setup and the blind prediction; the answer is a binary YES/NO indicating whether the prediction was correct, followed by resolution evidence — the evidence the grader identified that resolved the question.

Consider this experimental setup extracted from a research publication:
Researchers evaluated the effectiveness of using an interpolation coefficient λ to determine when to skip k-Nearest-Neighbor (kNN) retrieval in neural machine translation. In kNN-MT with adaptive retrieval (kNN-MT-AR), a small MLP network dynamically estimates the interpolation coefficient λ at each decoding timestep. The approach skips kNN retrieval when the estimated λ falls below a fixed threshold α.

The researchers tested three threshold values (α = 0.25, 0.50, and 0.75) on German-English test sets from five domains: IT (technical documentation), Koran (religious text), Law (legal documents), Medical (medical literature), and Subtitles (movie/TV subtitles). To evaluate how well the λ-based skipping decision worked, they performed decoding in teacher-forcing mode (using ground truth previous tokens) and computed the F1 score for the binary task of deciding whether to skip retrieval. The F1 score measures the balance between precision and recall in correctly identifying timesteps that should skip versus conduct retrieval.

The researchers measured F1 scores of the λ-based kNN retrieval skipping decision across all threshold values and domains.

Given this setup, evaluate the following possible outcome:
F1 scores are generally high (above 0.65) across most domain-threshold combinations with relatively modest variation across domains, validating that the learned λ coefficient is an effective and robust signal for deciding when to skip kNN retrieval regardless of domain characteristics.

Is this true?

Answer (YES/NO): NO